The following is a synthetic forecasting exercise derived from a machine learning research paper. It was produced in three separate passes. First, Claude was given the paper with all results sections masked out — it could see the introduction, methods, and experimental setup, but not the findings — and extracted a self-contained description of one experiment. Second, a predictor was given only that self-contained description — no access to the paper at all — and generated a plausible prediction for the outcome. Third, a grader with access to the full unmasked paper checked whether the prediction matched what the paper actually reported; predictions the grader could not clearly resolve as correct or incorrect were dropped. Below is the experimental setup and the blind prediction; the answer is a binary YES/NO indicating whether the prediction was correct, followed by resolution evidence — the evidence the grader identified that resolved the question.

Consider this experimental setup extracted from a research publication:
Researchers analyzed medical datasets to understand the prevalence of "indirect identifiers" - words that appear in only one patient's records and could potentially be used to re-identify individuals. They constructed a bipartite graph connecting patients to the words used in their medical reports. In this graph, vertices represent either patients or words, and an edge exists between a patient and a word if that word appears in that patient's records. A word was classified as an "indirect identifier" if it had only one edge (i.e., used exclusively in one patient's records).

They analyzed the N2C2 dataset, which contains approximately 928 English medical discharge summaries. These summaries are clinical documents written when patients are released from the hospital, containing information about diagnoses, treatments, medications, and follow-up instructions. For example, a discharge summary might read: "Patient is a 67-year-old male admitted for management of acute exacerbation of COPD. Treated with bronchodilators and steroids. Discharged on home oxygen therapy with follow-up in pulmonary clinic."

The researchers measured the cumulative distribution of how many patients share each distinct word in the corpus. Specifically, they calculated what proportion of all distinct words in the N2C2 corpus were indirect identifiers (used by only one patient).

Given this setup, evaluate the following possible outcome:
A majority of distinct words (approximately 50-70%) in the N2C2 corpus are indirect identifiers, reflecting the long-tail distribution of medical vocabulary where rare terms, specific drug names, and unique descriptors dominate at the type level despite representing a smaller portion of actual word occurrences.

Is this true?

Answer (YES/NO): YES